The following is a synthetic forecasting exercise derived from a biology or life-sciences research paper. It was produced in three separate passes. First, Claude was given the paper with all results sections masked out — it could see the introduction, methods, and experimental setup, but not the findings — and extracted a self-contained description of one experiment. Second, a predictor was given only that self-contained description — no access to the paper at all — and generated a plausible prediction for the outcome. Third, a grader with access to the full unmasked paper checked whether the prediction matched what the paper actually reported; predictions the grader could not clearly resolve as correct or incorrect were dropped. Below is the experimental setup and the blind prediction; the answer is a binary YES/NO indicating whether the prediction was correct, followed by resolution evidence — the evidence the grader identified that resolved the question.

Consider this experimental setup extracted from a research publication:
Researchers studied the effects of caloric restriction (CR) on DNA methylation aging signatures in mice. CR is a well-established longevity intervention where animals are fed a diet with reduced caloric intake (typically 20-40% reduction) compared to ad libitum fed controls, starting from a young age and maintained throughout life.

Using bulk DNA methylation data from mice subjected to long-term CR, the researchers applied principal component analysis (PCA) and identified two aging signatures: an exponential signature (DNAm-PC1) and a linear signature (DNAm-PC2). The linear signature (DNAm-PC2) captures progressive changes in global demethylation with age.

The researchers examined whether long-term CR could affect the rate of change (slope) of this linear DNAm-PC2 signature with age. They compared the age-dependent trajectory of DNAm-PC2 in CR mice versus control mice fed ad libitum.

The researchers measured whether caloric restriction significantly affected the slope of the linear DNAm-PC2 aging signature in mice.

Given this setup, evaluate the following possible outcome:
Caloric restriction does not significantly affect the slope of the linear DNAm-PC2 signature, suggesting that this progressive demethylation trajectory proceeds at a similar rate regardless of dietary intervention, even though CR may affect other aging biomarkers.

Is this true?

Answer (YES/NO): YES